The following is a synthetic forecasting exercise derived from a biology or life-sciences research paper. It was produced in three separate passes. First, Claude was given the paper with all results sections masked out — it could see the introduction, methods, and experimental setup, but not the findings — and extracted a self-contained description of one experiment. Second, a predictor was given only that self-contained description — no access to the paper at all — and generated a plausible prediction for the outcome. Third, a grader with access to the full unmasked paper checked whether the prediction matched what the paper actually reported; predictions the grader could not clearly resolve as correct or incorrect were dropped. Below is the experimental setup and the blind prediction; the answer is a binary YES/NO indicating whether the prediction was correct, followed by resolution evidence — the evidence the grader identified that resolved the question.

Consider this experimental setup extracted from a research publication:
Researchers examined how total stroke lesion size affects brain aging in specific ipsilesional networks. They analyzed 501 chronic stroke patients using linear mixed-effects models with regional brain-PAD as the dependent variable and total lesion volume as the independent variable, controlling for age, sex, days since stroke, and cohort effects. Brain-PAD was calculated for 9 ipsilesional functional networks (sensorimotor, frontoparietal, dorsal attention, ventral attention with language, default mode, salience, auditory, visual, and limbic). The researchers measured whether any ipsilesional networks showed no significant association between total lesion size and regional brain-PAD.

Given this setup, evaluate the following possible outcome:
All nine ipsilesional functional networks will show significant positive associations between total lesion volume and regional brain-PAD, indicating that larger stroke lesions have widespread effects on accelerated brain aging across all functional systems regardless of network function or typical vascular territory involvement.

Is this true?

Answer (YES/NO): NO